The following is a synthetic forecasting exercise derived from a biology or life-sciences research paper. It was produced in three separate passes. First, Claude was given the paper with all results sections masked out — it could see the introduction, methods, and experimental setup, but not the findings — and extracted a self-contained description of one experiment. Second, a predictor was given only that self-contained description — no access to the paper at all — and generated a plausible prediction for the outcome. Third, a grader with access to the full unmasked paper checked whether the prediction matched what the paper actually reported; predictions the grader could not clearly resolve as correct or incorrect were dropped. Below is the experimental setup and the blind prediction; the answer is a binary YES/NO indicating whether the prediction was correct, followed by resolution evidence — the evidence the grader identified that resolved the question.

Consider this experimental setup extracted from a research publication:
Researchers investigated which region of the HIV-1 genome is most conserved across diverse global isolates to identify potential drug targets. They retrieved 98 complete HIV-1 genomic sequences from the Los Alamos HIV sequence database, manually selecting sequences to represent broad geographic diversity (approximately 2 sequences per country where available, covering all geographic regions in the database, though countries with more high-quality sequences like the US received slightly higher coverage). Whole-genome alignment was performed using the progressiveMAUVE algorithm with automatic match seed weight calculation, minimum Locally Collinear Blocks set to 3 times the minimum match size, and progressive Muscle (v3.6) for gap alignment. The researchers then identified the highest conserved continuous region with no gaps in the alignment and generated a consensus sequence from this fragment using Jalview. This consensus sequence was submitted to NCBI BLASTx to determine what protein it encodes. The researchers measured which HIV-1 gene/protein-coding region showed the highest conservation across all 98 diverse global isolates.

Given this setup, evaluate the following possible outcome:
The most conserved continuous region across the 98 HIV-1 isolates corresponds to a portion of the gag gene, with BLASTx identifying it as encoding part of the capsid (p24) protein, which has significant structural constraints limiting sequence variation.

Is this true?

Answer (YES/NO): NO